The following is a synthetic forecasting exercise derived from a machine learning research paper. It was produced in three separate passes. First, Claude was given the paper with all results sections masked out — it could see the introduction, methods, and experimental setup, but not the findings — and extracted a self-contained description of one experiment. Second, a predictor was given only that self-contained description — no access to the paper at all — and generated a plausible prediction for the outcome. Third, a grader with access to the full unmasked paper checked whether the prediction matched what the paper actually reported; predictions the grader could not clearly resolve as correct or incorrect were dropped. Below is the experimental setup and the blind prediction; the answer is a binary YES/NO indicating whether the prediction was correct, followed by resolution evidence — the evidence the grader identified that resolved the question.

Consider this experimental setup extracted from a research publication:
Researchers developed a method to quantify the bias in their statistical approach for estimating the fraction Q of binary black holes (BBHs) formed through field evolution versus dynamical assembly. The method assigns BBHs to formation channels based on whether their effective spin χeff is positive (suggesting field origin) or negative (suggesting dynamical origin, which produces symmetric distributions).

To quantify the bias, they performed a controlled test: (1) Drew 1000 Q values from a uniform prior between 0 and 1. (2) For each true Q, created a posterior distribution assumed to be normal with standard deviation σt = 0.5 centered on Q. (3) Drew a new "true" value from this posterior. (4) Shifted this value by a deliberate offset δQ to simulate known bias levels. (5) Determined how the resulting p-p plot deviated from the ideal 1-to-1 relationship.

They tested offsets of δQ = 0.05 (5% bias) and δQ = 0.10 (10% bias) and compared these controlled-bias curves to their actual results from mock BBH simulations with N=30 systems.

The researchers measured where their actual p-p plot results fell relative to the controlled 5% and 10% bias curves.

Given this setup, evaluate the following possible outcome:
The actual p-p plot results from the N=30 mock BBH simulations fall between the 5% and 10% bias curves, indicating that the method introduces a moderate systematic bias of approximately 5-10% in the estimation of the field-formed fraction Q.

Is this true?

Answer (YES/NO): YES